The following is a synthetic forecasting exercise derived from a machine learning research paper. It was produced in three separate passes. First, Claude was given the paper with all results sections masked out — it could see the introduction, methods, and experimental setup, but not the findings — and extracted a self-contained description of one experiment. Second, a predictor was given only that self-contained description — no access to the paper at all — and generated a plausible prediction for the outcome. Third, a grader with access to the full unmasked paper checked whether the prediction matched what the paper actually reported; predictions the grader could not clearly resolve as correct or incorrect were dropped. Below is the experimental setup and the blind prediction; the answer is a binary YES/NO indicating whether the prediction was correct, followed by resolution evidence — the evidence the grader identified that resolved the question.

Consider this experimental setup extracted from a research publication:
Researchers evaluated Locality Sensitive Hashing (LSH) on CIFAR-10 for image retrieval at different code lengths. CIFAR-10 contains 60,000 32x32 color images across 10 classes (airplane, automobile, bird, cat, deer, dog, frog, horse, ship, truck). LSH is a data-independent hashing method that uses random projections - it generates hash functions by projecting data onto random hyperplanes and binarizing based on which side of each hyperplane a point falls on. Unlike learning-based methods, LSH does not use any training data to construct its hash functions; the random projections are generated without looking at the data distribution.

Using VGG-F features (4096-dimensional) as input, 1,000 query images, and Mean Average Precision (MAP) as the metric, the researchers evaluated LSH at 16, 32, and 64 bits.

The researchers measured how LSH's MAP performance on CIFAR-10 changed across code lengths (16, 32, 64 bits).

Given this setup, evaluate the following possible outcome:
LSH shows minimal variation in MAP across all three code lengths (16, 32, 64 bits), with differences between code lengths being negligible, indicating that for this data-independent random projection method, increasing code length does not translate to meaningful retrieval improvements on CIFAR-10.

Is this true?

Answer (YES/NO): YES